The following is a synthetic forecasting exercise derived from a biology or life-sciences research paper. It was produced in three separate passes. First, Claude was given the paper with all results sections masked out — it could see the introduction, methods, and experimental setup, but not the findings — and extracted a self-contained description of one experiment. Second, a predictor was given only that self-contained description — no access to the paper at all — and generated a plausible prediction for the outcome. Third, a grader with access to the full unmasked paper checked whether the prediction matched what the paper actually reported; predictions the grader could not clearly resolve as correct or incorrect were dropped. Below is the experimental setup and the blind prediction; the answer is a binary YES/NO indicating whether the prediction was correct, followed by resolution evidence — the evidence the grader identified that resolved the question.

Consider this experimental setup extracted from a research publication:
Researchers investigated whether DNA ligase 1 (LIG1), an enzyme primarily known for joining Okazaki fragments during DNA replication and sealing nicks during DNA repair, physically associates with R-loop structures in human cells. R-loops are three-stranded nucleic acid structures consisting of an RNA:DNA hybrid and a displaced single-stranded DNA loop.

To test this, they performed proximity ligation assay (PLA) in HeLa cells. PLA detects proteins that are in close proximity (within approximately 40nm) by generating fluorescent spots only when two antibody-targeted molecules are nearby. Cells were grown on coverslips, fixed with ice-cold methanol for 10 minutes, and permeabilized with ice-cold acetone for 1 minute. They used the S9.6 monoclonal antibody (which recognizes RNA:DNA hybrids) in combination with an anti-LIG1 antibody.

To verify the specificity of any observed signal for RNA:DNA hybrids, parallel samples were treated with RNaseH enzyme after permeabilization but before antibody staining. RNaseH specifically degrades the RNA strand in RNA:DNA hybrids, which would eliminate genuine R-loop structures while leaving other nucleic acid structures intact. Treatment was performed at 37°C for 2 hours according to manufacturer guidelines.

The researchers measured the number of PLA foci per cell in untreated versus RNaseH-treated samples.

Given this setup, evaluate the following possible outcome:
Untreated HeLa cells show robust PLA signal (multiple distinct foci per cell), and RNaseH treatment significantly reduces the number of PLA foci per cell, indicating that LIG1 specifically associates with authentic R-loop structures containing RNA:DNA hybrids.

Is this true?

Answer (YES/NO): YES